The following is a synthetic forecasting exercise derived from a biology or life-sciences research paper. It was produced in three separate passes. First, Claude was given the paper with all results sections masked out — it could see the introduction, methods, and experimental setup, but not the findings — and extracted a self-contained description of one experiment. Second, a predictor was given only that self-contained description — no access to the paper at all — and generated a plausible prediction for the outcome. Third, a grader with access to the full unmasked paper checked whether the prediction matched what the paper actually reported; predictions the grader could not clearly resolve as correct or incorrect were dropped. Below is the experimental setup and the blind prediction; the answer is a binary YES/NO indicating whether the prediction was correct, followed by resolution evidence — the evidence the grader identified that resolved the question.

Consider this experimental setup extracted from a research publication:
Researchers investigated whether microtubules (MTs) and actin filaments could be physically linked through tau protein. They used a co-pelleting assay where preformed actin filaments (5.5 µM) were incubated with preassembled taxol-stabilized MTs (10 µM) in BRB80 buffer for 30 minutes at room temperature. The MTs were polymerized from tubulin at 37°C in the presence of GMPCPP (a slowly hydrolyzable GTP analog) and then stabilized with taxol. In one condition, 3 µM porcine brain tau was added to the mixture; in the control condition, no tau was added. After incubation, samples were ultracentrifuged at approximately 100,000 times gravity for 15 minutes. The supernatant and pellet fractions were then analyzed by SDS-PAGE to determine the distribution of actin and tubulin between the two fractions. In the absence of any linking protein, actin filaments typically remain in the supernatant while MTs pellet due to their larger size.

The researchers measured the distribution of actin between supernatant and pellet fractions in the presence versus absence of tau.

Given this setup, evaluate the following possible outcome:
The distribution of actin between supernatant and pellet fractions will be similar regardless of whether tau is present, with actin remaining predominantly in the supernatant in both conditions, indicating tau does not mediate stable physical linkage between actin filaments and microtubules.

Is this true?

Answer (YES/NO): NO